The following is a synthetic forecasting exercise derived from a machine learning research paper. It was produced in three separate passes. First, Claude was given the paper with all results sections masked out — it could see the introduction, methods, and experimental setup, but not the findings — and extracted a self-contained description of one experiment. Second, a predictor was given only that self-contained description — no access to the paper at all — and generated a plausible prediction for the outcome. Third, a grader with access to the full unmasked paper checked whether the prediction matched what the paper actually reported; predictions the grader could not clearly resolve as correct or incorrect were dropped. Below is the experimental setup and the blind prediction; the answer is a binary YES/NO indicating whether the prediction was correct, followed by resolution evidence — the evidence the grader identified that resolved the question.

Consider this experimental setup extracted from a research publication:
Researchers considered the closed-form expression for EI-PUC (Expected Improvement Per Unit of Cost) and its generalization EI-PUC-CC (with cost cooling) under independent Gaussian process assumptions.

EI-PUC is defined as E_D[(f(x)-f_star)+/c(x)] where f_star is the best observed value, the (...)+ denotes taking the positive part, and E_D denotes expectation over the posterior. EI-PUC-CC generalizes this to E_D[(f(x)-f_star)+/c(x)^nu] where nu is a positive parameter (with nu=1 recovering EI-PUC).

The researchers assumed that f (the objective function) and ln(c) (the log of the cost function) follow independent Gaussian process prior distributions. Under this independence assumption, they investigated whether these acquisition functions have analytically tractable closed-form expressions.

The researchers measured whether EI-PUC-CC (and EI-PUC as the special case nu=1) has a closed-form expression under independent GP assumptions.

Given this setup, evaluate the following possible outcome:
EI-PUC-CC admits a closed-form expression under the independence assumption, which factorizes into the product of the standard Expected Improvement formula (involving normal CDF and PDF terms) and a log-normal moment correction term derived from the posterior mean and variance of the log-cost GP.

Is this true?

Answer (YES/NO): YES